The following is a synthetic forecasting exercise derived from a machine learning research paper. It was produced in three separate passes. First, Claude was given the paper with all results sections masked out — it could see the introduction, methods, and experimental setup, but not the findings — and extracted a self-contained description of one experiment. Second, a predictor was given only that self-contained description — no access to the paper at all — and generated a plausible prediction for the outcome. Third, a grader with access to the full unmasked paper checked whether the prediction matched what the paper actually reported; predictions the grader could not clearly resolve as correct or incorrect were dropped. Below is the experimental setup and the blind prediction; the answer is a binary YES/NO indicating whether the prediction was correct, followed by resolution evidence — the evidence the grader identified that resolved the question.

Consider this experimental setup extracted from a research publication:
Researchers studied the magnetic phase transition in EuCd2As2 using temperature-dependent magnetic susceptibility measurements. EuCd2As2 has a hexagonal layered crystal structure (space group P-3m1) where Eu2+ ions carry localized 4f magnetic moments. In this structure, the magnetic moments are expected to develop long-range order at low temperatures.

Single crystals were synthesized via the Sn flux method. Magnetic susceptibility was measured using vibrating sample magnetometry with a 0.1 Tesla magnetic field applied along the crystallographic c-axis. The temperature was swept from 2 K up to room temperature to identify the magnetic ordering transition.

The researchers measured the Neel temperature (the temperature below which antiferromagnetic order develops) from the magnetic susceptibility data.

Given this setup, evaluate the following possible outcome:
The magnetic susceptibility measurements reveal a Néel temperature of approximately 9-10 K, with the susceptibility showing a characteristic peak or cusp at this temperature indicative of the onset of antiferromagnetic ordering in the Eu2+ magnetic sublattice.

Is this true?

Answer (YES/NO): NO